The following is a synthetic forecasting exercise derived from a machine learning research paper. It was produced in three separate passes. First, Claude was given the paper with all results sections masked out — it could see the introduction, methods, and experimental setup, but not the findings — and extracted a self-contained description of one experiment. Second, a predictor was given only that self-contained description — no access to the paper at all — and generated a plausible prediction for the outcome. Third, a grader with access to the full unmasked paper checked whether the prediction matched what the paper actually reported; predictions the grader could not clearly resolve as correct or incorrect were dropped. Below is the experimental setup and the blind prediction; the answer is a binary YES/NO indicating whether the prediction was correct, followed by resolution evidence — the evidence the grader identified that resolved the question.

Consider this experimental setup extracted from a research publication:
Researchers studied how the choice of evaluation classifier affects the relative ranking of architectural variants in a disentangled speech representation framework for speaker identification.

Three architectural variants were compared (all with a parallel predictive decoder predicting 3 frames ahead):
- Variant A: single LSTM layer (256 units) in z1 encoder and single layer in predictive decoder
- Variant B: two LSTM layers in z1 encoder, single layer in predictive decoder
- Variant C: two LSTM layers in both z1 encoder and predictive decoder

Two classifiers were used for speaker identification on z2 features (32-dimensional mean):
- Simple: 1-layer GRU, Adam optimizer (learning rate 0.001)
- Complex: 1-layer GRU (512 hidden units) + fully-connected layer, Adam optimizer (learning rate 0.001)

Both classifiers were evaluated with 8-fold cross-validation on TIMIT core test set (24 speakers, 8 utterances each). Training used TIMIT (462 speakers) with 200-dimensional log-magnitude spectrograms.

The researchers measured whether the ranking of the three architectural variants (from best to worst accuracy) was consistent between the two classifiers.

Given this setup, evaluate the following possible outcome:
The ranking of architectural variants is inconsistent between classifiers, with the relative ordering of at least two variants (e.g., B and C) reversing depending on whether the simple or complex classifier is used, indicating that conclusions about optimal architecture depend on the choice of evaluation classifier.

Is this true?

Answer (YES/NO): YES